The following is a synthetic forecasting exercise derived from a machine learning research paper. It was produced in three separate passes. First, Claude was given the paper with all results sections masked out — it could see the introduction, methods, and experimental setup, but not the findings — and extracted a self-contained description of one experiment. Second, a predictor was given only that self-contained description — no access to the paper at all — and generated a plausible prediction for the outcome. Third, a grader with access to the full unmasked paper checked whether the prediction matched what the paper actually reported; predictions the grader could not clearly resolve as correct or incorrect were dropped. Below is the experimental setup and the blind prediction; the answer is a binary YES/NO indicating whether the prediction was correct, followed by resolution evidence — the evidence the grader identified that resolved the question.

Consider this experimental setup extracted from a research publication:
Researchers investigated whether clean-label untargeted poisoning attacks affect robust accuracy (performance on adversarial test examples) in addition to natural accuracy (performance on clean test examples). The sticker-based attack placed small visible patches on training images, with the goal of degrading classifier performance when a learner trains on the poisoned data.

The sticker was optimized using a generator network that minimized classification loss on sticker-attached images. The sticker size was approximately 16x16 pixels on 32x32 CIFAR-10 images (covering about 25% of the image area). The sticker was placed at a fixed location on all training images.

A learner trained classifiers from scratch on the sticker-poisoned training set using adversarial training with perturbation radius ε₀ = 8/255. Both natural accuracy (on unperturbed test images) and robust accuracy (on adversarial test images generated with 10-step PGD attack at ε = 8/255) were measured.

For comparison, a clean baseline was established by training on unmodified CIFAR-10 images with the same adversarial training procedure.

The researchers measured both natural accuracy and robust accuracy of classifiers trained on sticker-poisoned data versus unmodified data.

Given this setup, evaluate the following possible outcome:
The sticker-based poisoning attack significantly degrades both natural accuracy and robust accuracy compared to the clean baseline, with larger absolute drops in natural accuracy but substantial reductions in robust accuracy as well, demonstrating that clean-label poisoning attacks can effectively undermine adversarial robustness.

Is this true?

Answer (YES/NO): YES